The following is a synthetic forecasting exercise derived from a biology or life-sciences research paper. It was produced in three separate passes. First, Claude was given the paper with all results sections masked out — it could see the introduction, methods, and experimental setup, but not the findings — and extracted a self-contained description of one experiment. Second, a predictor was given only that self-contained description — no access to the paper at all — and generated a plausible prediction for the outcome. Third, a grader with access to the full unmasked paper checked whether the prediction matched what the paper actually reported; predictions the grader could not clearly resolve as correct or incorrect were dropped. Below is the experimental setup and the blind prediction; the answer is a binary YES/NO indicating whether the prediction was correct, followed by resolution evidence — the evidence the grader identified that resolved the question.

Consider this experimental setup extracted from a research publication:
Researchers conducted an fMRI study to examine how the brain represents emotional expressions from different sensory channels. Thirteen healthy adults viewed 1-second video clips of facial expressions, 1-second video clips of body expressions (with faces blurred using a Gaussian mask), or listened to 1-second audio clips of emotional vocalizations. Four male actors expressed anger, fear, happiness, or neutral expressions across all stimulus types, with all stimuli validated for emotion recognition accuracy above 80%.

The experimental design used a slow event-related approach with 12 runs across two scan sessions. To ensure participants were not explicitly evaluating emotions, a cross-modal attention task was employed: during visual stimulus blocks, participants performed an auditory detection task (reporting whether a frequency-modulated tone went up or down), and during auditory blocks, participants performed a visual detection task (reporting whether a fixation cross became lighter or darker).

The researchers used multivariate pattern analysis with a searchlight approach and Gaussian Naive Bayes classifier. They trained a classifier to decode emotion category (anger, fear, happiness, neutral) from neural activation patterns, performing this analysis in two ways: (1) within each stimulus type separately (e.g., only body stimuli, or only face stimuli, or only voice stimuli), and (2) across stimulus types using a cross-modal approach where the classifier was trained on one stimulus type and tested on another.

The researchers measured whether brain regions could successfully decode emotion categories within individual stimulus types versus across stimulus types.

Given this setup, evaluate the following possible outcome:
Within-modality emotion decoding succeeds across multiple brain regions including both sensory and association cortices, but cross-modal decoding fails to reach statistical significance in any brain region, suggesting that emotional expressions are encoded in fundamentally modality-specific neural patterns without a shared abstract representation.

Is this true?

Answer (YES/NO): YES